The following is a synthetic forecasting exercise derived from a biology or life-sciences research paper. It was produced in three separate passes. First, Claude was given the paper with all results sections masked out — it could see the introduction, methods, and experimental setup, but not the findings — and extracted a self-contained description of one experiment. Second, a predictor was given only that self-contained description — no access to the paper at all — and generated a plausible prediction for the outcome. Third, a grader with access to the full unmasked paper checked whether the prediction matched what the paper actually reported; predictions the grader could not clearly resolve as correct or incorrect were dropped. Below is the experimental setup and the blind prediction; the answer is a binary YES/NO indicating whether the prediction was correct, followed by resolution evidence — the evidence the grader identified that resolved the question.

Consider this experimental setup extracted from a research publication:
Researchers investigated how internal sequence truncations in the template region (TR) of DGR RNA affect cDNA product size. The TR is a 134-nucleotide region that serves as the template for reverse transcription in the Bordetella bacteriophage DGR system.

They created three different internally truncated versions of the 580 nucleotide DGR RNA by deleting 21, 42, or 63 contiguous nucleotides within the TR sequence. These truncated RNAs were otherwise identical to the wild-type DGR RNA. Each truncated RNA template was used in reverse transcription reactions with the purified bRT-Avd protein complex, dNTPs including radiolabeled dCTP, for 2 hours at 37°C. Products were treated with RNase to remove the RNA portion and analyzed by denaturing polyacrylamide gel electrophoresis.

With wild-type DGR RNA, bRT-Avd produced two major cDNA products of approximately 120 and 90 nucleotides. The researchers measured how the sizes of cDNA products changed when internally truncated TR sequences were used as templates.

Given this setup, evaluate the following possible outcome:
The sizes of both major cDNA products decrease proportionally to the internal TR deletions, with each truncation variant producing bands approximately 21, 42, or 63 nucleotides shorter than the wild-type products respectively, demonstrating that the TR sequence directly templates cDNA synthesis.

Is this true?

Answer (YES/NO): NO